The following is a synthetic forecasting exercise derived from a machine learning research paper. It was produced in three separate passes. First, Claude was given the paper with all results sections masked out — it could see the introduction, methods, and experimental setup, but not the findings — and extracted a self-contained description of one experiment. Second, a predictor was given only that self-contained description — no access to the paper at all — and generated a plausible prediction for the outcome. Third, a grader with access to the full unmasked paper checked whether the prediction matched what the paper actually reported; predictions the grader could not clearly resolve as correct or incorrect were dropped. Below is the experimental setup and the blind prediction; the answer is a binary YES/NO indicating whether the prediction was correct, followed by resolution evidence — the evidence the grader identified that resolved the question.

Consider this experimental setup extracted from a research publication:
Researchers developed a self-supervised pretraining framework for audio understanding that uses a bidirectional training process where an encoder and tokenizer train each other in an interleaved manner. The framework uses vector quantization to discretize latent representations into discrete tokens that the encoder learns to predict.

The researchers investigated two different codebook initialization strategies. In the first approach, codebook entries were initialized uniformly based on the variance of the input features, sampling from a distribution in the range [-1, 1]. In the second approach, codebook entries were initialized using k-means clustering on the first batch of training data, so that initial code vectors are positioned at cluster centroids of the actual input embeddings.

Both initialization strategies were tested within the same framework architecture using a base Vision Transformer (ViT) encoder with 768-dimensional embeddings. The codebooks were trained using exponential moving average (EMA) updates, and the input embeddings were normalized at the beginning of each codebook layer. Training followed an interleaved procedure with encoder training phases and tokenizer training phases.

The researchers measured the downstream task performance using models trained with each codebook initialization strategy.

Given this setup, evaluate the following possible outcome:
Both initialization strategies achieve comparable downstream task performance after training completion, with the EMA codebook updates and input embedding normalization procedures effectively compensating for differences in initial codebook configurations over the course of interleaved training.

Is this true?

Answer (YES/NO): NO